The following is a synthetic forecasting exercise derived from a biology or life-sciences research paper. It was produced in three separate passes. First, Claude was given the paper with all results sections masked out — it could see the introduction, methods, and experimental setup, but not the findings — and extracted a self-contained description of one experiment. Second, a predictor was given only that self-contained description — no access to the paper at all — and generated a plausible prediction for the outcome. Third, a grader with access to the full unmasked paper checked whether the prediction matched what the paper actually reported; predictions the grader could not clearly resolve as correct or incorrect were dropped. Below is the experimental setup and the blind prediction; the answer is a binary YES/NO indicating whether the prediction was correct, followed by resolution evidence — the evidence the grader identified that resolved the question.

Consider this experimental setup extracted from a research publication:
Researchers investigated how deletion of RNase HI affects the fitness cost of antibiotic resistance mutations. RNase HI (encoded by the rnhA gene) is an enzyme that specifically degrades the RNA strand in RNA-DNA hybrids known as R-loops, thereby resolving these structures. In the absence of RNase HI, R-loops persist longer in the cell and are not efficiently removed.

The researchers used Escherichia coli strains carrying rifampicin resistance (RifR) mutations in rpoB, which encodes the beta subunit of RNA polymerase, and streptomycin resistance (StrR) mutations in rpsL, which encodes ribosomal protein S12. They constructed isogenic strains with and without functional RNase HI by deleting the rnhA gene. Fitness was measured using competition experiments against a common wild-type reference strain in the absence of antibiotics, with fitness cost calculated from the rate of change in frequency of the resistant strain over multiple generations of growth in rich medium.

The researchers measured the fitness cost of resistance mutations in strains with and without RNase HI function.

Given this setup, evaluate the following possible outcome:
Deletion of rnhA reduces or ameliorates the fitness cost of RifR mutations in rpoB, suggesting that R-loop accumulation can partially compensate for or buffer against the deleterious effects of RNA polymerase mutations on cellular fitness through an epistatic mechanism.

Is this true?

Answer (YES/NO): NO